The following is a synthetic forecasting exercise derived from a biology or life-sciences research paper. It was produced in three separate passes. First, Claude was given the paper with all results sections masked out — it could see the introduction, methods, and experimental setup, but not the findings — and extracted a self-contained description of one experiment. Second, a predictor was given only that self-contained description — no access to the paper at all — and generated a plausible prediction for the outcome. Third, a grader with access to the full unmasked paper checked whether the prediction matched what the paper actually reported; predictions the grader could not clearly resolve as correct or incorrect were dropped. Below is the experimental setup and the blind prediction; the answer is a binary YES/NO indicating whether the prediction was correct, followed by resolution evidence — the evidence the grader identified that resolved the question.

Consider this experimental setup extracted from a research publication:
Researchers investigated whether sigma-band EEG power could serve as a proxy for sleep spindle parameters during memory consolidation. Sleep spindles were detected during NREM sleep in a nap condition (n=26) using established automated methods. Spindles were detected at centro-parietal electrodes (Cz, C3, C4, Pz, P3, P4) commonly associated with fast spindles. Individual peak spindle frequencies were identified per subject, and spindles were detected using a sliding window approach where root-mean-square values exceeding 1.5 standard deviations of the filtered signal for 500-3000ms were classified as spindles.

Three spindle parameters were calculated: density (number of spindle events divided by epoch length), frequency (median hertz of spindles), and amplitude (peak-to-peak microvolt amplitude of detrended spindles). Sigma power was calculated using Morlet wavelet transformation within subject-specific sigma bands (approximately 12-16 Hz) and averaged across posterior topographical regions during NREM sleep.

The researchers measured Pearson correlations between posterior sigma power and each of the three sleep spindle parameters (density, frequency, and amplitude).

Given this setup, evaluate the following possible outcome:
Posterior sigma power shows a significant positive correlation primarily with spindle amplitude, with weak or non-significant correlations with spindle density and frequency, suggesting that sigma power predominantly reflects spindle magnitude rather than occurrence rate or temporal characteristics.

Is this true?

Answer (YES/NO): YES